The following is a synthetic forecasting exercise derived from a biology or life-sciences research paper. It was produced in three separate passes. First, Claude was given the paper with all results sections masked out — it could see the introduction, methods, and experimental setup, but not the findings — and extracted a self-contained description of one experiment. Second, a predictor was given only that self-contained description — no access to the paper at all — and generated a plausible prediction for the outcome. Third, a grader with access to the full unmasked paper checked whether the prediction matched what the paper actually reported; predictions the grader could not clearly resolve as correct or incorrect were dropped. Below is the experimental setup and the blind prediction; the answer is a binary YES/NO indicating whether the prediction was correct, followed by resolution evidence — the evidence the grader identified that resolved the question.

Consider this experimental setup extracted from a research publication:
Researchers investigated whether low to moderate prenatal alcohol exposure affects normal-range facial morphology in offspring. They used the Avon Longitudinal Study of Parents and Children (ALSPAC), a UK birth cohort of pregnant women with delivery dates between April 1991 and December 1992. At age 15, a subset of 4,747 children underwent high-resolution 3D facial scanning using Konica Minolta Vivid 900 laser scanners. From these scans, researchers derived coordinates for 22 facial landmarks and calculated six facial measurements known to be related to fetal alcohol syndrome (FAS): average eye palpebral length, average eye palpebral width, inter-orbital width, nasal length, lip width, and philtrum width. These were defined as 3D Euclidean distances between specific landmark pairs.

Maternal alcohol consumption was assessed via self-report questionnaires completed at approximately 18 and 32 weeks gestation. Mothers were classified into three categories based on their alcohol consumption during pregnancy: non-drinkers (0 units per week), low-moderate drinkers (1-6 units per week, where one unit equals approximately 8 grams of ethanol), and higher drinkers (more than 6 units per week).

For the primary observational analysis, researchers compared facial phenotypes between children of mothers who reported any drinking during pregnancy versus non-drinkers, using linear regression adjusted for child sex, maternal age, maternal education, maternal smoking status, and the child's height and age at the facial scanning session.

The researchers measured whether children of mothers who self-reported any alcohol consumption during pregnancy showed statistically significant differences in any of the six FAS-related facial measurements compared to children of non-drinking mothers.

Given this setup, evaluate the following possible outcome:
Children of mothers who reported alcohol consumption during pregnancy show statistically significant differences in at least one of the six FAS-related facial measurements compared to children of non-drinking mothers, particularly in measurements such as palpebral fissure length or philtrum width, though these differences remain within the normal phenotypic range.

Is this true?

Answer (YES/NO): NO